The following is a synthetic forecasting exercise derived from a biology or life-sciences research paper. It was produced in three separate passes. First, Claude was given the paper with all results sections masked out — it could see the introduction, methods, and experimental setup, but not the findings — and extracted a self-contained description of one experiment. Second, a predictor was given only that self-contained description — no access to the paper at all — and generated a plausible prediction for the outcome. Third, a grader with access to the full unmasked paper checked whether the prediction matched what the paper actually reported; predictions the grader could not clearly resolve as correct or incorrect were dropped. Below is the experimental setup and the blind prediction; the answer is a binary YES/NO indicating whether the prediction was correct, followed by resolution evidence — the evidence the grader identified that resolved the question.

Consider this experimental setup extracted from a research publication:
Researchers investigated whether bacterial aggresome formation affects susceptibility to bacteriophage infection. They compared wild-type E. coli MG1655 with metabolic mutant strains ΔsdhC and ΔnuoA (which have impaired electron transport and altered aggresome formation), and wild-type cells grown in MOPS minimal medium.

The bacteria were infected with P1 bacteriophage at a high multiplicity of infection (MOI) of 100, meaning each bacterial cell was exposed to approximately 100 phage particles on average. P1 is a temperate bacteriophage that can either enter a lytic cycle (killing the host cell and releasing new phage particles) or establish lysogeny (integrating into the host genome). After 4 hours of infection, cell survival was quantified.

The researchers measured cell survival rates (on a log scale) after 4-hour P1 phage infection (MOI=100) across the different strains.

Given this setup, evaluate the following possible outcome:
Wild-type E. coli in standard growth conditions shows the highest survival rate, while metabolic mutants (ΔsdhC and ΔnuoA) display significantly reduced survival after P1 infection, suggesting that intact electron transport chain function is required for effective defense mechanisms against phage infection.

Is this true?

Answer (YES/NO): NO